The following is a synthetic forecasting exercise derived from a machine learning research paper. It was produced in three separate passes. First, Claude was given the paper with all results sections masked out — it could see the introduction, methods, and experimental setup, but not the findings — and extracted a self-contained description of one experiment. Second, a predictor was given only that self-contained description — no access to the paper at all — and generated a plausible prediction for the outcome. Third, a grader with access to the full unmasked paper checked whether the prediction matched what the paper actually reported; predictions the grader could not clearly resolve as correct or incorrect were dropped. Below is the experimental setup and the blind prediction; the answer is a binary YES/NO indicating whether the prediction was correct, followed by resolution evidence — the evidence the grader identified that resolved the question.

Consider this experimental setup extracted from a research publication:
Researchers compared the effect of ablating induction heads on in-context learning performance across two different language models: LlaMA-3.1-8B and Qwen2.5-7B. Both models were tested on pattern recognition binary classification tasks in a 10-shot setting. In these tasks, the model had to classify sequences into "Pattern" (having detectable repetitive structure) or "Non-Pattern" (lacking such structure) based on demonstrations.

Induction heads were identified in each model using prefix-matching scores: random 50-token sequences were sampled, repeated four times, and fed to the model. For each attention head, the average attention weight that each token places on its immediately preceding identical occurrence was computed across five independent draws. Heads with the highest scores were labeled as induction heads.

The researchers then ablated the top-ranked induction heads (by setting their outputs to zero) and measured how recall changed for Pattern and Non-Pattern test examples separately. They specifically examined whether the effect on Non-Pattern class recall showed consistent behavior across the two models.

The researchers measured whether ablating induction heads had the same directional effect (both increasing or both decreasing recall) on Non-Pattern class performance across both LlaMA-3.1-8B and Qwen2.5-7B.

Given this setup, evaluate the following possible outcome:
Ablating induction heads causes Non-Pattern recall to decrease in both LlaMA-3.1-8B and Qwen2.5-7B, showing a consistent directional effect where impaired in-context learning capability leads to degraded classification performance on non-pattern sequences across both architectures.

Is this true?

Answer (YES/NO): NO